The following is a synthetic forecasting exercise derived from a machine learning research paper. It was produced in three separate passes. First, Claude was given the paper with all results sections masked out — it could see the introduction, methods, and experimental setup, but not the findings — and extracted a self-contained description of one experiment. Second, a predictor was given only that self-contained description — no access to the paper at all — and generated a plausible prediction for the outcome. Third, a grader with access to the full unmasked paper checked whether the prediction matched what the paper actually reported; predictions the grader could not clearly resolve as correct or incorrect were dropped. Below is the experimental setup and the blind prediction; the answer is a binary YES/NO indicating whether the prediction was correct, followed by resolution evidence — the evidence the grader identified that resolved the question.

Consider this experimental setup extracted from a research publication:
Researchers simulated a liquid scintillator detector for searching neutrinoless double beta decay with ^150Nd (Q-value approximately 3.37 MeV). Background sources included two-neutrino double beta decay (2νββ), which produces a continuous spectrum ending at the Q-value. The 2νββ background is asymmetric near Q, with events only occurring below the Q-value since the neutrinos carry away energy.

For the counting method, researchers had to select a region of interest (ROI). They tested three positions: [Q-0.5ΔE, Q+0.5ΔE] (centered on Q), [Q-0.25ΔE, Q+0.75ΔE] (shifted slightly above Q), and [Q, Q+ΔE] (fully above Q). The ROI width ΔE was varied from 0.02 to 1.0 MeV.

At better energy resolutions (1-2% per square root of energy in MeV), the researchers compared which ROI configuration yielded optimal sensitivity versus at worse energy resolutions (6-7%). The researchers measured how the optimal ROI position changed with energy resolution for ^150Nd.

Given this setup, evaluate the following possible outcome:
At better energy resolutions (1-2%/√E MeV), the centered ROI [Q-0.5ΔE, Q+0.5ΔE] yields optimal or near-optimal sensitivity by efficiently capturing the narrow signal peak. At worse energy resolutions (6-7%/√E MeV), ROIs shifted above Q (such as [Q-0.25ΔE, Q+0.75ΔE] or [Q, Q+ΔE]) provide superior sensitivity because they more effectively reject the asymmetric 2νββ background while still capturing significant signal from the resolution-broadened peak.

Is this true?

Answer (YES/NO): NO